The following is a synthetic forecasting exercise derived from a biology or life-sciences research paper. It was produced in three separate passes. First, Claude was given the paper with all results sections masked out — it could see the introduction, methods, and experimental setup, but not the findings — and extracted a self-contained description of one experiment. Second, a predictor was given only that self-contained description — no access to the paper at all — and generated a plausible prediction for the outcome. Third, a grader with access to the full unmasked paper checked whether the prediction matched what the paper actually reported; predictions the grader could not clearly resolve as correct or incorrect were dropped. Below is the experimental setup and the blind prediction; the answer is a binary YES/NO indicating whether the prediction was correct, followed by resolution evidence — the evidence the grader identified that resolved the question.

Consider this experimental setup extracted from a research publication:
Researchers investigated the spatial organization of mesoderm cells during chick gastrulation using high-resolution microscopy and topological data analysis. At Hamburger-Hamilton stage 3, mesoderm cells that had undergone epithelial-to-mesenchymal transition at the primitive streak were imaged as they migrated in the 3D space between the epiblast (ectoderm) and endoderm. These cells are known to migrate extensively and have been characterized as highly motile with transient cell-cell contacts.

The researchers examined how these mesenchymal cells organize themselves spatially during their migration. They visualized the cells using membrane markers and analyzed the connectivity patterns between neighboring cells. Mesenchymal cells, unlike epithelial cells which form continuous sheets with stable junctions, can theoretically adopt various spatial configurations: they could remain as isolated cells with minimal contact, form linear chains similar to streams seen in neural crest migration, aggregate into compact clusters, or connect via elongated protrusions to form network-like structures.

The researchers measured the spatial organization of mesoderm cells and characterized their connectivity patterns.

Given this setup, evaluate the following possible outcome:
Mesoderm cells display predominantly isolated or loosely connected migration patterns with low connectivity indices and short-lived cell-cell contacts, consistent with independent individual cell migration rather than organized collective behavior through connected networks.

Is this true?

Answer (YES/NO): NO